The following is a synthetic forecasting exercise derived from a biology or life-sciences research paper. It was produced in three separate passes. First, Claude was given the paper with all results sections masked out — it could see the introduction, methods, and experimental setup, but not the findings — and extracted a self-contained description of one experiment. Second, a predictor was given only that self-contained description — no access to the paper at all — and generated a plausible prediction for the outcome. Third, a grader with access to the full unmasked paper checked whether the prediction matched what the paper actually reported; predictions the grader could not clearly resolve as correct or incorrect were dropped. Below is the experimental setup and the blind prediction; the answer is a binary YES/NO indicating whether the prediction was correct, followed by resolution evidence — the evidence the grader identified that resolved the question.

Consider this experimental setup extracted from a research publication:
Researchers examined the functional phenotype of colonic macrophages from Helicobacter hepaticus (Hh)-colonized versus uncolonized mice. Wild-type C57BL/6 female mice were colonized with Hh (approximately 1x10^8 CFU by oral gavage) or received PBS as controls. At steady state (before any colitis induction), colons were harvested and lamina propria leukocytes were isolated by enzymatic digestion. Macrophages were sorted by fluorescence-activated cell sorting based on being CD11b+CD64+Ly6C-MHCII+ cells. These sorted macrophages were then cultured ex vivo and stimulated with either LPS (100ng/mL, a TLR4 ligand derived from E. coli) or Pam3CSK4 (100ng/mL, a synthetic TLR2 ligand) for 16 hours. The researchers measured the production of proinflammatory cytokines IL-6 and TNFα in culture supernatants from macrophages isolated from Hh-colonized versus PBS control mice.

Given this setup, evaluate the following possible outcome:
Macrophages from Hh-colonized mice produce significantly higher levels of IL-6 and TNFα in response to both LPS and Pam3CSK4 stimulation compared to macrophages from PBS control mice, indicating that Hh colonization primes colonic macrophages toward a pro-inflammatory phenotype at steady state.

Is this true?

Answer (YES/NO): NO